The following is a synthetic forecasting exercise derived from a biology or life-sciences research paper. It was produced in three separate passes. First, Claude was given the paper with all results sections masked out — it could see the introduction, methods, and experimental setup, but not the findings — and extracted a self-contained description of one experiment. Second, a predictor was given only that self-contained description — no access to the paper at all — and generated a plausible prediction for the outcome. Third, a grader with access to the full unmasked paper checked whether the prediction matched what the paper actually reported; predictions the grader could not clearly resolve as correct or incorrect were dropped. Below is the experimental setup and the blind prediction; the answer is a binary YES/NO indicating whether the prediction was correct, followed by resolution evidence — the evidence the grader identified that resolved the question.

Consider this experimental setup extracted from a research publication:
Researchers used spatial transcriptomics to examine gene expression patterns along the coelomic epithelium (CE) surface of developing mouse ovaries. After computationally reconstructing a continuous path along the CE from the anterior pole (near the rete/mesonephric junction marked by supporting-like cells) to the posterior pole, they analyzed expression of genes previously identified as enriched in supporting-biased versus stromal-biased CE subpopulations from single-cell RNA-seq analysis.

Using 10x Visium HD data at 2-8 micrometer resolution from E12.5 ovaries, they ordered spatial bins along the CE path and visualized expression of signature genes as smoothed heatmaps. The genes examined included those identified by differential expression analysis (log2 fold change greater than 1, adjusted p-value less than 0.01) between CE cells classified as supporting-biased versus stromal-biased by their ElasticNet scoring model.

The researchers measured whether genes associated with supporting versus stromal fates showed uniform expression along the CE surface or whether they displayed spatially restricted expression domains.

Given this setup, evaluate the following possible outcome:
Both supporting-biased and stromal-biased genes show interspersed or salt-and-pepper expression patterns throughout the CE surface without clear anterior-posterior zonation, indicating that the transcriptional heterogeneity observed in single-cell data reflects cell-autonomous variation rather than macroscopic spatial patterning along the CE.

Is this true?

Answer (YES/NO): NO